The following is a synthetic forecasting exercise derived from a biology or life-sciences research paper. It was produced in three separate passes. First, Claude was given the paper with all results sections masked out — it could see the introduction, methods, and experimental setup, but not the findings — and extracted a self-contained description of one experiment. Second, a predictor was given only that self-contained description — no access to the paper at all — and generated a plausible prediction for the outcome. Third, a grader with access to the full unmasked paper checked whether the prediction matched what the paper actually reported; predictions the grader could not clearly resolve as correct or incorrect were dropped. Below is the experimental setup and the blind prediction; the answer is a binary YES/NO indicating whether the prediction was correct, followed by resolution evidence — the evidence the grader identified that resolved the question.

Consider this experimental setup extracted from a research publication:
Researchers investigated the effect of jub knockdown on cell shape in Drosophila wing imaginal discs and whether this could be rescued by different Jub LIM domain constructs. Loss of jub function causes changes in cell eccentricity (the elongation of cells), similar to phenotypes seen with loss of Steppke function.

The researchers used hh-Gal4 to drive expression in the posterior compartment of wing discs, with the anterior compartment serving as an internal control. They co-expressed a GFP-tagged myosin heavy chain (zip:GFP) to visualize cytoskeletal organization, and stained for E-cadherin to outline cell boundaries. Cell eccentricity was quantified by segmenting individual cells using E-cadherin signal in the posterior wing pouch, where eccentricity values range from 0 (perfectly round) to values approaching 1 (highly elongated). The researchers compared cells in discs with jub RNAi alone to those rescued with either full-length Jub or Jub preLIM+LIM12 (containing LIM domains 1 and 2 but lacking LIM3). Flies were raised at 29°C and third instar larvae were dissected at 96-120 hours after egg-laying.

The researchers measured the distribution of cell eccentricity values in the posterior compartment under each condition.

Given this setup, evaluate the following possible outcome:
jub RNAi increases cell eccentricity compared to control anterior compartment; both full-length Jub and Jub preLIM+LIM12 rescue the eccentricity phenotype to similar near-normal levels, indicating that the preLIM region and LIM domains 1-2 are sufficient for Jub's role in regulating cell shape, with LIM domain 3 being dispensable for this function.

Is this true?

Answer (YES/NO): NO